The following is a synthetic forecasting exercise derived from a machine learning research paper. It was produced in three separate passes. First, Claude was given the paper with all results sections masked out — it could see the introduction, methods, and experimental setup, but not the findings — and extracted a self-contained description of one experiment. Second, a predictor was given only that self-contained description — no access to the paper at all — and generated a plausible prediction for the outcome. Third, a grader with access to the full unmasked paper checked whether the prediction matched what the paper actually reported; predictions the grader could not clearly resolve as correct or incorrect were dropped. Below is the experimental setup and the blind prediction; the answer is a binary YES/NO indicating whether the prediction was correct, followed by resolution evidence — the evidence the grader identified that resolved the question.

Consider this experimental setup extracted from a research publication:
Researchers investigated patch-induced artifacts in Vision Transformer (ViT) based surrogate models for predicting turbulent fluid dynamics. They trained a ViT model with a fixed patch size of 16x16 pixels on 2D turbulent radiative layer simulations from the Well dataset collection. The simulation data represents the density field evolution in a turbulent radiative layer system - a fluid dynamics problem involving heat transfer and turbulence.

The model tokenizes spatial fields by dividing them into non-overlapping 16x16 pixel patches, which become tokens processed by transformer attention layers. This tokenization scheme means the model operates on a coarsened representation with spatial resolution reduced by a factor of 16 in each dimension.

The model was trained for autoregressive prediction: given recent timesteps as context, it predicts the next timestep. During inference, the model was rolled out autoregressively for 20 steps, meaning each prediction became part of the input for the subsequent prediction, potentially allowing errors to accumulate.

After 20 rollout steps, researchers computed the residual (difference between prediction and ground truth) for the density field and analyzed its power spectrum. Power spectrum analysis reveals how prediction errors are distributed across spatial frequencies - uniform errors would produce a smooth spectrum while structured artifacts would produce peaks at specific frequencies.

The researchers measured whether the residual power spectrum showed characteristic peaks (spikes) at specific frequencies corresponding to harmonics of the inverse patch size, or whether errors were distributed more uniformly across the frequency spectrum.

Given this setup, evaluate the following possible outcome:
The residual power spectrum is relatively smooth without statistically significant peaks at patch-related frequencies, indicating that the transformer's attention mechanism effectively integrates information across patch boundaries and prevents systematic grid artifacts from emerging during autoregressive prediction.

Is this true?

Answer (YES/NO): NO